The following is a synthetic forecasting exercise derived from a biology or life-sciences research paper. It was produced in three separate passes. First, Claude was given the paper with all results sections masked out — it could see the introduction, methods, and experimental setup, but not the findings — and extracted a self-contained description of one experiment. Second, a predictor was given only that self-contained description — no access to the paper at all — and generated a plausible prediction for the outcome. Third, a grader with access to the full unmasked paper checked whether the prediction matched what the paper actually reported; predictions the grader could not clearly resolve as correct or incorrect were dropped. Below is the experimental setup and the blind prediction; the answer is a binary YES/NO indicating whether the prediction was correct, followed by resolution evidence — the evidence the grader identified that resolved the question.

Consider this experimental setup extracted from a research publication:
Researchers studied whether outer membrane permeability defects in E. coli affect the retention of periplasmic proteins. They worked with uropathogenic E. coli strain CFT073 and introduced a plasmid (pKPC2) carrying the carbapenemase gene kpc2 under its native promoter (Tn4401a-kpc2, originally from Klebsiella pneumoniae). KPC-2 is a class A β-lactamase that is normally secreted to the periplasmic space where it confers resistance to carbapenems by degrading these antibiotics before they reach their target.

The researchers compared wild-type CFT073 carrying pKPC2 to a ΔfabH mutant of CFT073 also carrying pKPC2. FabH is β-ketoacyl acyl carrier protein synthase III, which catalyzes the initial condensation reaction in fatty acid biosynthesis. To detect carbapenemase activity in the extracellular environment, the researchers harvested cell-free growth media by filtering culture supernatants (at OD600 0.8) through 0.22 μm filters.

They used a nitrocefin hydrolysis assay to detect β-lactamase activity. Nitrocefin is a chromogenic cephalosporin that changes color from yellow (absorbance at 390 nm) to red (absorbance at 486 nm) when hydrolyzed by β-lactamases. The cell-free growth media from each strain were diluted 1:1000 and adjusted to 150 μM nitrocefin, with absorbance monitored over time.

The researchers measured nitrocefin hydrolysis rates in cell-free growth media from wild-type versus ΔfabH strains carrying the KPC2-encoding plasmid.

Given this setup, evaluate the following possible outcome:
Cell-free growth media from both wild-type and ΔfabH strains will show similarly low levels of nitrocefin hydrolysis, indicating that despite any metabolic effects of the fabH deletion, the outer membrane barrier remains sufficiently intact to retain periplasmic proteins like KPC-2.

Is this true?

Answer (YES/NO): NO